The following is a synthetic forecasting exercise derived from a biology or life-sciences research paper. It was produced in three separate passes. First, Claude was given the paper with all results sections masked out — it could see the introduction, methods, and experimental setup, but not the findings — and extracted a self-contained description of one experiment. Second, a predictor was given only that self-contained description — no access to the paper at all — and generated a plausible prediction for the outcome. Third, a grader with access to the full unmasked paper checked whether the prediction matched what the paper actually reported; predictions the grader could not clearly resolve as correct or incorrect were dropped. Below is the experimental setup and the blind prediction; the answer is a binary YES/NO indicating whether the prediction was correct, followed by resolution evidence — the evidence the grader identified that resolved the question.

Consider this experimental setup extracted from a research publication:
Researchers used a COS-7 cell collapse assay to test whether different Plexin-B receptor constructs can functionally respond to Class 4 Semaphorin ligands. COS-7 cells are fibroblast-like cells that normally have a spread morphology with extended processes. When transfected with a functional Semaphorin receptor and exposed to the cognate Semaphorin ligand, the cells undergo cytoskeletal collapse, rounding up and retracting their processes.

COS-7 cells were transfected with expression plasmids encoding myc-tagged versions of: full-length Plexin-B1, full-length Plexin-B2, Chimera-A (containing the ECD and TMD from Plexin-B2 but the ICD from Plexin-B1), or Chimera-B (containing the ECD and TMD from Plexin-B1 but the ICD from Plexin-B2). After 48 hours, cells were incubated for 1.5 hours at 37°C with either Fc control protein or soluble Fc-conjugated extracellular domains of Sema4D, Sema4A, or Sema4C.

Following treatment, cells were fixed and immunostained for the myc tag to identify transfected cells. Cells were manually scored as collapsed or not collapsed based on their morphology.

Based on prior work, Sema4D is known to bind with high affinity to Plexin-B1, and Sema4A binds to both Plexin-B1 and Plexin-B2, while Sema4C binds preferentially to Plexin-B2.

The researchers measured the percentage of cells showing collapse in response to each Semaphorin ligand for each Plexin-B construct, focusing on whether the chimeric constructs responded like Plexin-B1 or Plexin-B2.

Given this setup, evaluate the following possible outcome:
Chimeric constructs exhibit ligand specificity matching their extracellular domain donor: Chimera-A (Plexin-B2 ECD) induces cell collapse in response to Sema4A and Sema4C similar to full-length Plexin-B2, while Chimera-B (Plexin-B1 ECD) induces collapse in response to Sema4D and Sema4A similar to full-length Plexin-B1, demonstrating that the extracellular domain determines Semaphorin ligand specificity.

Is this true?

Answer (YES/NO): NO